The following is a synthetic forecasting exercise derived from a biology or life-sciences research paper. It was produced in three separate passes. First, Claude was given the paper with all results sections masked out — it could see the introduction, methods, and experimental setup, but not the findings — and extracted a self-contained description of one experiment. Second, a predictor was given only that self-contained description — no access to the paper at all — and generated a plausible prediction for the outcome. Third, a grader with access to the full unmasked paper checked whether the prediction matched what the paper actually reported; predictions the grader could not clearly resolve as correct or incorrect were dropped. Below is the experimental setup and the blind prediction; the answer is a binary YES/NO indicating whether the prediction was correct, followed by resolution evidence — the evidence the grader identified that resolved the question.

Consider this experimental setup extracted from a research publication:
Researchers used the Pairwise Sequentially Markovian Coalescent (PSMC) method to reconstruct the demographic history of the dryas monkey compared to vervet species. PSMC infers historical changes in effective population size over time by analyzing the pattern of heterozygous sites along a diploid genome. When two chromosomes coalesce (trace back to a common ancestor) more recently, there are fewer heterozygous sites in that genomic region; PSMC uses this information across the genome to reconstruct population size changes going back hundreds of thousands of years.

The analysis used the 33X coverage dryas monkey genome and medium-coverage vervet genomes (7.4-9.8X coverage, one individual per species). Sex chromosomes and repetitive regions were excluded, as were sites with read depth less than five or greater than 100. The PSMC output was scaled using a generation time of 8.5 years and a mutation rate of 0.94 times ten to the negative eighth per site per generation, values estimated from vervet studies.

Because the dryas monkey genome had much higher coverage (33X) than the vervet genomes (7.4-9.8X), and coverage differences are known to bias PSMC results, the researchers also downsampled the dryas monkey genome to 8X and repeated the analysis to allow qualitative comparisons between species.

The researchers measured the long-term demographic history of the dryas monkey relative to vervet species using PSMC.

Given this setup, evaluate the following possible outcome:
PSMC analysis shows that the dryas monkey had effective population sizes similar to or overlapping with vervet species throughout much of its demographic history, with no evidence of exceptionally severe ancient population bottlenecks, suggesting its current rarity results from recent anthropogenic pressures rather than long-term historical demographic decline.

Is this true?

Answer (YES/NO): NO